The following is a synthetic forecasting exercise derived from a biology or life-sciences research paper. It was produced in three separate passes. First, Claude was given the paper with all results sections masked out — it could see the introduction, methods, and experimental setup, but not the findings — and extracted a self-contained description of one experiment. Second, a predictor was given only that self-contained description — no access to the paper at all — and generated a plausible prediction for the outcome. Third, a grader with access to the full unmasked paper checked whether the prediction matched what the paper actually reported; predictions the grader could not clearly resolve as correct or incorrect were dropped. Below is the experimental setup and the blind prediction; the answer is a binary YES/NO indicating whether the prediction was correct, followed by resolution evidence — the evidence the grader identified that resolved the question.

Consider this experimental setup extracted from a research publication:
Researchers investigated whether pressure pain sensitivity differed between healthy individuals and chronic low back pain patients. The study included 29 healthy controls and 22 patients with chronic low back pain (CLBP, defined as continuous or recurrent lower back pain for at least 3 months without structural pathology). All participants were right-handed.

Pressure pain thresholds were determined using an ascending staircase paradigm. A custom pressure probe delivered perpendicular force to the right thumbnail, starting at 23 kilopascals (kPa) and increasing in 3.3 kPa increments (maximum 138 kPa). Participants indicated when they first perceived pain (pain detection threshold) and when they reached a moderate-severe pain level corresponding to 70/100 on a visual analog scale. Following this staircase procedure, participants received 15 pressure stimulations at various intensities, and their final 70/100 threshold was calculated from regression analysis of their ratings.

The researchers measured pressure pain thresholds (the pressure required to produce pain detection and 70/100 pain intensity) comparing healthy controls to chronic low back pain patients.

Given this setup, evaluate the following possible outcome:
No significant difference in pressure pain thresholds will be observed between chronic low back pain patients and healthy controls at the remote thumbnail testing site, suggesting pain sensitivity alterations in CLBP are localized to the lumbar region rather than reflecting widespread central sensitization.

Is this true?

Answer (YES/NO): YES